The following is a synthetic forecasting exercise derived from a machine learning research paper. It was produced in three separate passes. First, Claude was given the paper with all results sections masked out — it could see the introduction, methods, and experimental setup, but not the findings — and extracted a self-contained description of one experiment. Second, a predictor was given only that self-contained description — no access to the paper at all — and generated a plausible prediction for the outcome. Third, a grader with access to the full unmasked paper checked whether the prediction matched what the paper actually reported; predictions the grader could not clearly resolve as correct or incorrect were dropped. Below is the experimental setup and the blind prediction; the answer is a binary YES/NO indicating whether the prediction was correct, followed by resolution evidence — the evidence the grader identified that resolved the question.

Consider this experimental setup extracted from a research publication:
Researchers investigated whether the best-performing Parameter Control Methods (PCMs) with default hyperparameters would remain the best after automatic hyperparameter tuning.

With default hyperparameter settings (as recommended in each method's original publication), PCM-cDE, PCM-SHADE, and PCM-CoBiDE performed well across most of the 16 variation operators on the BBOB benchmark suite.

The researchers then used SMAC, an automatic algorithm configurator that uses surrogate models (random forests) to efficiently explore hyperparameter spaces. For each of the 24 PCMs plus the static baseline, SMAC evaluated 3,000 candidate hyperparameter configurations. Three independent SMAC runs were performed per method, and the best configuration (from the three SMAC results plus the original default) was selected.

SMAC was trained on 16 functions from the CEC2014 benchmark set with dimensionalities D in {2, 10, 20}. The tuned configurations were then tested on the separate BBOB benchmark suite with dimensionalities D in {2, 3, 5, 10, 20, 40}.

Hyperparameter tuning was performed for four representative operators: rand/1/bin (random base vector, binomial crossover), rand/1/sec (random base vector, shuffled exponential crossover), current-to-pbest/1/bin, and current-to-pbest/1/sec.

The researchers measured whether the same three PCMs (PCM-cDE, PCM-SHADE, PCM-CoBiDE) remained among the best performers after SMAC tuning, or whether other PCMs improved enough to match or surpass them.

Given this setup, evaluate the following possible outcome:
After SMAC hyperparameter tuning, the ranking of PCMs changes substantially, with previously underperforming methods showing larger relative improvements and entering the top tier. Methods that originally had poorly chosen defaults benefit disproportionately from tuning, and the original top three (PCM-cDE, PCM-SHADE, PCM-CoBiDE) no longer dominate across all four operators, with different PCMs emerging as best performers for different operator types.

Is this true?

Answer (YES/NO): NO